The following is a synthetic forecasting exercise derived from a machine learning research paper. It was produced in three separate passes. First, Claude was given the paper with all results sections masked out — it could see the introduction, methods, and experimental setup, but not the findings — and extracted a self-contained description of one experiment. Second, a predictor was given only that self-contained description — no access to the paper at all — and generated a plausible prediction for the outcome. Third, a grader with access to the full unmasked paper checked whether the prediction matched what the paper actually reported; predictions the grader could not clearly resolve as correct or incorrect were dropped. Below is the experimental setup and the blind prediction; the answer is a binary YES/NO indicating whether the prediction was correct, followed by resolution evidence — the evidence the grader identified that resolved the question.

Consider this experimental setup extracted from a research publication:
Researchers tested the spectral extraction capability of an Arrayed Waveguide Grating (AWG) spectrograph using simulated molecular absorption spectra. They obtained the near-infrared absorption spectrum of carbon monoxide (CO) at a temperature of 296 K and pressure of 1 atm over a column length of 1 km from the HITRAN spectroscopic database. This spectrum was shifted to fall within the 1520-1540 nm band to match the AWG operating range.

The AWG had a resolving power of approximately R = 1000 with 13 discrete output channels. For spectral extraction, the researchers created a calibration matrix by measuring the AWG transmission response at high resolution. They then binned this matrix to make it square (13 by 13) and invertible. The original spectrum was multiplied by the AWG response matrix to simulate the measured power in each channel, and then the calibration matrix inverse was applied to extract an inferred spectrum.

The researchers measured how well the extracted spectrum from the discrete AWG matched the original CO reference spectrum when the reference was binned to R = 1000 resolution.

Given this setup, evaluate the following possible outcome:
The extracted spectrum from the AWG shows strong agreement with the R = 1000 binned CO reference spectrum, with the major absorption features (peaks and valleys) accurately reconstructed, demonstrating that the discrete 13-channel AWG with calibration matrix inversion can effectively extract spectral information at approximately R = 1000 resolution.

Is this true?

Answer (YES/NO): YES